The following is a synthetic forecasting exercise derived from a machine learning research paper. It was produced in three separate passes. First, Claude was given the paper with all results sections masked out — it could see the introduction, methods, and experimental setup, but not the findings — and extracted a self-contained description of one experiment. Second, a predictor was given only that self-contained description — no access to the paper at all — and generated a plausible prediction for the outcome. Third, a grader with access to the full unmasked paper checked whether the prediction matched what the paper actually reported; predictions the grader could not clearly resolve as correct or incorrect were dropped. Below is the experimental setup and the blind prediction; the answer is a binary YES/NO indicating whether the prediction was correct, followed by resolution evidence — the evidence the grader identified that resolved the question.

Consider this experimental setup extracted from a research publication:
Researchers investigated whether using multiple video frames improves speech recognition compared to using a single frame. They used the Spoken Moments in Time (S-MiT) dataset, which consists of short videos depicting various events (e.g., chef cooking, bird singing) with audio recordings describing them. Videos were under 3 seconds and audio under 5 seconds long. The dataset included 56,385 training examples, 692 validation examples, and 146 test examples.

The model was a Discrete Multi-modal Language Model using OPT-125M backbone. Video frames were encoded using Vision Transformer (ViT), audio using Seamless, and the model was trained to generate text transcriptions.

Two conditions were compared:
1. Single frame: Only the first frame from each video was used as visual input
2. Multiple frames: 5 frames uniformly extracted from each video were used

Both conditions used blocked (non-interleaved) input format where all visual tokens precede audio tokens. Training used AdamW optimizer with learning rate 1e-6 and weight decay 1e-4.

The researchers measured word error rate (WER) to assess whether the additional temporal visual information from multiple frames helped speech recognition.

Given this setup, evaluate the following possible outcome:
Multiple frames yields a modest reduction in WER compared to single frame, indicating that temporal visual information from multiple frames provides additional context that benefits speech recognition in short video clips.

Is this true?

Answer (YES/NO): YES